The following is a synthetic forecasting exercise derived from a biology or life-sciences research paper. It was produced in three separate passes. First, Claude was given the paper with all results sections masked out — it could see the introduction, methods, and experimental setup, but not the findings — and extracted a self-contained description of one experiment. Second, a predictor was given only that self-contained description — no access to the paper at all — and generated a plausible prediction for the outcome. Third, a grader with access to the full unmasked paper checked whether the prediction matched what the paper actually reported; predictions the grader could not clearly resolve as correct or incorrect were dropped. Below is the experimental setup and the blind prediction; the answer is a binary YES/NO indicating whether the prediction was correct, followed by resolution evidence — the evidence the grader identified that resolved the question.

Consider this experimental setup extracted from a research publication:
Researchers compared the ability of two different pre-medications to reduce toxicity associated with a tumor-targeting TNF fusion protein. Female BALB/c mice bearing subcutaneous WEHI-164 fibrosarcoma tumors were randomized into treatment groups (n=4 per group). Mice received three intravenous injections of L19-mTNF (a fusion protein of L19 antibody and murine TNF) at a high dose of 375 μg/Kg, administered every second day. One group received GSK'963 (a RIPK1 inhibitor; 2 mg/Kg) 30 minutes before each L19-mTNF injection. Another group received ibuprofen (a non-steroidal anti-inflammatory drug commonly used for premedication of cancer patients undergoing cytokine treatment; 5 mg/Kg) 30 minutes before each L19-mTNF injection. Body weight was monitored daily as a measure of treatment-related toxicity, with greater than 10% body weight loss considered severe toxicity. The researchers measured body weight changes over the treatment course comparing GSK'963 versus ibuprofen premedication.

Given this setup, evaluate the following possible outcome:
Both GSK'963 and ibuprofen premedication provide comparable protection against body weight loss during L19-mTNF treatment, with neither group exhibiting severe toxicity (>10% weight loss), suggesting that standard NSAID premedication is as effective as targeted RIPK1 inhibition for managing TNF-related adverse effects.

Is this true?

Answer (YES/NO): NO